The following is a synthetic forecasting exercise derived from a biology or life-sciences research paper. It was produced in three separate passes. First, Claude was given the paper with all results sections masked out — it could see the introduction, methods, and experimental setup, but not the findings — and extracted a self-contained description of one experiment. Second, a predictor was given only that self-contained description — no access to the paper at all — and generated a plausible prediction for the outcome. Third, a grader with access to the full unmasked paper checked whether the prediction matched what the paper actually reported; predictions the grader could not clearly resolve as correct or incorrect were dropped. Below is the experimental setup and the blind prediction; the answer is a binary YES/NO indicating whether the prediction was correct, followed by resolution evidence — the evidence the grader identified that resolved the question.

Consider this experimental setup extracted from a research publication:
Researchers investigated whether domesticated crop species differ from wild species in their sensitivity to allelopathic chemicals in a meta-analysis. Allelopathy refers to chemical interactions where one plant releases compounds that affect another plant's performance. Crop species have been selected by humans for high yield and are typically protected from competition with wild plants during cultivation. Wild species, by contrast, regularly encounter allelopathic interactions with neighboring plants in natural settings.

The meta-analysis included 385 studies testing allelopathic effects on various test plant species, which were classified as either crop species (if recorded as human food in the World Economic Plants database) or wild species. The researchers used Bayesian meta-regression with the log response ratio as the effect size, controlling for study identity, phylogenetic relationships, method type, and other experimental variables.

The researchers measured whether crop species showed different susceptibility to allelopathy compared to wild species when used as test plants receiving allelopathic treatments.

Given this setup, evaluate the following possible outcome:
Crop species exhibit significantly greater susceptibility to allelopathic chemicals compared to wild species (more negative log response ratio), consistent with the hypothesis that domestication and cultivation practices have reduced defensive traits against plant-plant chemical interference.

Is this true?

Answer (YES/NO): NO